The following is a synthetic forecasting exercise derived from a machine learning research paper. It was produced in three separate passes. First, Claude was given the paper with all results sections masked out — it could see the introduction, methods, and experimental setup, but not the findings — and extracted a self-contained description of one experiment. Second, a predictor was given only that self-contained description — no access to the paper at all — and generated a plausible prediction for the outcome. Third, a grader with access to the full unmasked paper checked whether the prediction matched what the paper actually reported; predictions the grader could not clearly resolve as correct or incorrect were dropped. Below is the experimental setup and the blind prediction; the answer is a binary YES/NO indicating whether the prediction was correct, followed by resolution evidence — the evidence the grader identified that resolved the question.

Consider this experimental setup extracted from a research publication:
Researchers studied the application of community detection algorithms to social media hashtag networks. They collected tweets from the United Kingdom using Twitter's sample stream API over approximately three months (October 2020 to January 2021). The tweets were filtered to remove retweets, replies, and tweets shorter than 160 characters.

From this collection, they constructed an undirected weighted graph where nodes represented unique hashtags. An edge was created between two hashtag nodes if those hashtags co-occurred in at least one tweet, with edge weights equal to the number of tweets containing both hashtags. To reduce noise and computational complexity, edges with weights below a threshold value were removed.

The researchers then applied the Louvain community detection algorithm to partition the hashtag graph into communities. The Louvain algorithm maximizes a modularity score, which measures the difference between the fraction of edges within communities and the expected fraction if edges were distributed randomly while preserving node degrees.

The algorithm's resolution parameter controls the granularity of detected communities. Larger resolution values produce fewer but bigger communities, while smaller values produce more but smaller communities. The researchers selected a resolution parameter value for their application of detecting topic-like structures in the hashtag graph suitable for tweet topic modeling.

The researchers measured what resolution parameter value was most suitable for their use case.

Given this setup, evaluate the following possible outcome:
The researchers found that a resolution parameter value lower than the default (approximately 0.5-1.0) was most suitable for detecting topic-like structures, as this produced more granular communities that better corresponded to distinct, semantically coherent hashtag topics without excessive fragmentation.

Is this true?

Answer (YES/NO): YES